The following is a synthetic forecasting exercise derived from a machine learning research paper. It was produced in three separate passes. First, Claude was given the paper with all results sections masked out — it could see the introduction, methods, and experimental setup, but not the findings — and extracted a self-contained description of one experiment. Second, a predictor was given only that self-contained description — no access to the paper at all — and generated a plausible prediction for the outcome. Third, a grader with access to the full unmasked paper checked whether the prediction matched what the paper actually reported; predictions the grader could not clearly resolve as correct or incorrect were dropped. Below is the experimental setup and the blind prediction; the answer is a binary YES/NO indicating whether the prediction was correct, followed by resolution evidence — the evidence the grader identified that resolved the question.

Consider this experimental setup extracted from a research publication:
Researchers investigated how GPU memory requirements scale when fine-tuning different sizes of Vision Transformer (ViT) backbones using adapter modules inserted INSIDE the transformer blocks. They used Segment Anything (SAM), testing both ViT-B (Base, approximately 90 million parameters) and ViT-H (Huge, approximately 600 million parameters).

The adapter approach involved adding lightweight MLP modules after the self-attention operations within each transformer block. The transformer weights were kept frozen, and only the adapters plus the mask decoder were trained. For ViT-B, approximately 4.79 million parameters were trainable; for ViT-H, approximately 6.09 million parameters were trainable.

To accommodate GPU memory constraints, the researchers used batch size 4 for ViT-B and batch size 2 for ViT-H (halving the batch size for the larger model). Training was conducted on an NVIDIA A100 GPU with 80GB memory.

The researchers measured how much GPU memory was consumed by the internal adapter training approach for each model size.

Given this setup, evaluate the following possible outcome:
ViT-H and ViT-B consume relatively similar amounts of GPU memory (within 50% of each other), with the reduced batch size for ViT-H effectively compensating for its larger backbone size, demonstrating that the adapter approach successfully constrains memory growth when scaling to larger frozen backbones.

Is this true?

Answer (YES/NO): NO